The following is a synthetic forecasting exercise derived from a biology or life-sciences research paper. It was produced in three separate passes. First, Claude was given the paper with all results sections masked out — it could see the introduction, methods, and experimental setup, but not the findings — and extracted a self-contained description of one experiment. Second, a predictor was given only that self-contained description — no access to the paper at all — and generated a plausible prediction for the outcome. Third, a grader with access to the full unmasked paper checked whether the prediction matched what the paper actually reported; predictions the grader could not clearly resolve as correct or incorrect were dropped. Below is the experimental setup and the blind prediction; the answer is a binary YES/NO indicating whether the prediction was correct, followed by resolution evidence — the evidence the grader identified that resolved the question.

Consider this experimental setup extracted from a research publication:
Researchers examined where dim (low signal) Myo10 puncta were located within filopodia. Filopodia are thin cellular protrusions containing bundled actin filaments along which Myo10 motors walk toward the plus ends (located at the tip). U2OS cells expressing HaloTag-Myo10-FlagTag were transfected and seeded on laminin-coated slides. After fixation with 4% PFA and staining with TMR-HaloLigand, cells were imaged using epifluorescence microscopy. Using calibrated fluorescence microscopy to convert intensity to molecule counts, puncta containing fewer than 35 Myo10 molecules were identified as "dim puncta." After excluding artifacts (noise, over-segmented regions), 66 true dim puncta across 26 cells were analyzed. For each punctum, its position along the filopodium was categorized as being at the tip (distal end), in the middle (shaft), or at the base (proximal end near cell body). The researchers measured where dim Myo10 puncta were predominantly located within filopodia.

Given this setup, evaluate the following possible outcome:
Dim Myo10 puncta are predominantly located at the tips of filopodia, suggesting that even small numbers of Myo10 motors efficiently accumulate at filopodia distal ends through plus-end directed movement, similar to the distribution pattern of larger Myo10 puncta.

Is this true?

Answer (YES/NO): YES